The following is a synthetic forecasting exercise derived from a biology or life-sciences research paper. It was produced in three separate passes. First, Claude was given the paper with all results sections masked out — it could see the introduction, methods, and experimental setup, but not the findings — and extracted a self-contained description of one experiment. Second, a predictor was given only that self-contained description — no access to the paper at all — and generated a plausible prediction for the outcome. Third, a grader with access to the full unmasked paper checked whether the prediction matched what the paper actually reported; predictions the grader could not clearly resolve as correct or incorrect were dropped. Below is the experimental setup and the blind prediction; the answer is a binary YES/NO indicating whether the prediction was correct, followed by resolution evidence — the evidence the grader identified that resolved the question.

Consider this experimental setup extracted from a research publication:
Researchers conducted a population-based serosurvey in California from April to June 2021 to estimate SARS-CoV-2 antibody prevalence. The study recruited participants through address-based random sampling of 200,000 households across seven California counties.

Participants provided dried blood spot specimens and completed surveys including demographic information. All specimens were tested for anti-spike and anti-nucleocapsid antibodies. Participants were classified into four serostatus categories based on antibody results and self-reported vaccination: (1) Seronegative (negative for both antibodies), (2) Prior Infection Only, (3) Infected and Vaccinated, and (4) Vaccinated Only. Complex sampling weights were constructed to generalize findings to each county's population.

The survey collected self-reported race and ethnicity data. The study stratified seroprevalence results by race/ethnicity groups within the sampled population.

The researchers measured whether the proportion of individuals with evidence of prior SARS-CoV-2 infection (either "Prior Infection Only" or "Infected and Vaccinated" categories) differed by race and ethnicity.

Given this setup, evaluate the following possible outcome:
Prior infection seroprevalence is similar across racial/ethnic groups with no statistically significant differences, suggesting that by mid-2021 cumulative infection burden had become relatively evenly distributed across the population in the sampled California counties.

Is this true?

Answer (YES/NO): NO